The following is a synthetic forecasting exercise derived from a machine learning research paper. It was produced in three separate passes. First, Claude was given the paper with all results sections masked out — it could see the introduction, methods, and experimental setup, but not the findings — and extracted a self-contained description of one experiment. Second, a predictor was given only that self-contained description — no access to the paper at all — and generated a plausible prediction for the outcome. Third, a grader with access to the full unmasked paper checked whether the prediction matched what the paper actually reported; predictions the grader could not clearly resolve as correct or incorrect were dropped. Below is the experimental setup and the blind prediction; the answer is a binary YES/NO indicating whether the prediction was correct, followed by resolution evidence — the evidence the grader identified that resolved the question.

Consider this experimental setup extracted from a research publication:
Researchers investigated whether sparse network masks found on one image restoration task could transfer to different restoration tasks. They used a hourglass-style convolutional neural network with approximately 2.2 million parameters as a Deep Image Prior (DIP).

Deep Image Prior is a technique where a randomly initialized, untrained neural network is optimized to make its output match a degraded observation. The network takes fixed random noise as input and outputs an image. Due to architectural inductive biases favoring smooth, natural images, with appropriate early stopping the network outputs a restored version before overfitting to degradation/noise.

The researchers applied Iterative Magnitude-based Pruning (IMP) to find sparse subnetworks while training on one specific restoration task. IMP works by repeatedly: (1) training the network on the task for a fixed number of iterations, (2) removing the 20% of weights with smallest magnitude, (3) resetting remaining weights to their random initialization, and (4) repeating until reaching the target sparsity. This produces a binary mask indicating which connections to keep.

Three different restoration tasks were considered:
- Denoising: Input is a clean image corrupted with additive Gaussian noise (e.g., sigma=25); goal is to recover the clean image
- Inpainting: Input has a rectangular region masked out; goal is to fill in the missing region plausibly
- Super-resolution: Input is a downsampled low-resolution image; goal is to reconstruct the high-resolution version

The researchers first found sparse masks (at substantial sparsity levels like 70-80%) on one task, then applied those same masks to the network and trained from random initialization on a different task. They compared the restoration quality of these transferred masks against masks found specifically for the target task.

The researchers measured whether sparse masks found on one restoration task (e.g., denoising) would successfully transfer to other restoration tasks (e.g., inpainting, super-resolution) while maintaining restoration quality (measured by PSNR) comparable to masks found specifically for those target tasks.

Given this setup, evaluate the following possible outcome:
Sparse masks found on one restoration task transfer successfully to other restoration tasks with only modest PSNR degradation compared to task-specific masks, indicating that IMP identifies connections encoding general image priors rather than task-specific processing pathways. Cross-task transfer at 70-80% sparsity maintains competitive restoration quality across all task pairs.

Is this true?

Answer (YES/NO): YES